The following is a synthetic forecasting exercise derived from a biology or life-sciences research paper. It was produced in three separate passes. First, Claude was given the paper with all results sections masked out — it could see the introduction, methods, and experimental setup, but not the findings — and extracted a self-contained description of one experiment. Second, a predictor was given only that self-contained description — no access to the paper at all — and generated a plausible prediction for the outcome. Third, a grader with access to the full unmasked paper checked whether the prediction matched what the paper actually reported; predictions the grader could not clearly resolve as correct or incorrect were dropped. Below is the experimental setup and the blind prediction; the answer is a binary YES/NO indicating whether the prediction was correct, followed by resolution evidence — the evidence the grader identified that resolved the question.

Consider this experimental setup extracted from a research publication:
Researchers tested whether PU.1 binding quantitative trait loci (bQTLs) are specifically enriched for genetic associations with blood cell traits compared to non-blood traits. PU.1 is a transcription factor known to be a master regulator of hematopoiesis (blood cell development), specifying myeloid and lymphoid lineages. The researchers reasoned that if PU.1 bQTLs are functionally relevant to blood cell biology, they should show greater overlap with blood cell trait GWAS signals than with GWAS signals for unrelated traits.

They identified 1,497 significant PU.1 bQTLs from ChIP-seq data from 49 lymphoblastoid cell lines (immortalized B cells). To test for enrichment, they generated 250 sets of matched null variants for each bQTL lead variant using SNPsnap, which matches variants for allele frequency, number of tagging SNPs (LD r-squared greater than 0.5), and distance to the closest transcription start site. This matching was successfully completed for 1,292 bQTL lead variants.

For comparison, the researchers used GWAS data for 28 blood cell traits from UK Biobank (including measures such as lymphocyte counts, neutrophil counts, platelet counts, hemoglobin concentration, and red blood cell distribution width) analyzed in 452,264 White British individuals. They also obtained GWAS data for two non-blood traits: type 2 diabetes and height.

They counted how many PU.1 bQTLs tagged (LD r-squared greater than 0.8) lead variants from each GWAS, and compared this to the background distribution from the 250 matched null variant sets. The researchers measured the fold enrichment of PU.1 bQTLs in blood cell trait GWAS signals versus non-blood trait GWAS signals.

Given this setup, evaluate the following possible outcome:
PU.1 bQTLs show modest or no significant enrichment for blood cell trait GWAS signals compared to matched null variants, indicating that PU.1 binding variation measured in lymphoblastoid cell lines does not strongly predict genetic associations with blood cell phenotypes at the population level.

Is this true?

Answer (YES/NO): NO